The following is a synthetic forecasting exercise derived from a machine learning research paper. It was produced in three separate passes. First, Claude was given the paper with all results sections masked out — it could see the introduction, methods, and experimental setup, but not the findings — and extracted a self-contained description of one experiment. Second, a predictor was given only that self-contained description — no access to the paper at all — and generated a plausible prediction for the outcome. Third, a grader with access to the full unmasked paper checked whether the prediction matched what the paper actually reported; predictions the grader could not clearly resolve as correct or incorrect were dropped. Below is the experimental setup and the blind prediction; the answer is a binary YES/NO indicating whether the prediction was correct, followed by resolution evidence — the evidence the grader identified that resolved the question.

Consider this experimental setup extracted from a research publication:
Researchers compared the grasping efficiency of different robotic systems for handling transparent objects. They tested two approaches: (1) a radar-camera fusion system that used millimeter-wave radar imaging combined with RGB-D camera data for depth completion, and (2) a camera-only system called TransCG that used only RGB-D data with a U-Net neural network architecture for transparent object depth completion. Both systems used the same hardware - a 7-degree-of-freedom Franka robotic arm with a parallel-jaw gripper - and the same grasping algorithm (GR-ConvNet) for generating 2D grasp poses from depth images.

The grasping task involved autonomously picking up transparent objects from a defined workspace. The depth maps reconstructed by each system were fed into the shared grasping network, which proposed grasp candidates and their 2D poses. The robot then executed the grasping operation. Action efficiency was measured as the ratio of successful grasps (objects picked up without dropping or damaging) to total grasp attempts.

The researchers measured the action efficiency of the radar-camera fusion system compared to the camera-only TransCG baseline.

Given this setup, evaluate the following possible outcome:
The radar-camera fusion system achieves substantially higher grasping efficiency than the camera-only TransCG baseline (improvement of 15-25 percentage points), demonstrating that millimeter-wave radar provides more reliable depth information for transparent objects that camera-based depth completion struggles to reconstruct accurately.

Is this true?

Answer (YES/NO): NO